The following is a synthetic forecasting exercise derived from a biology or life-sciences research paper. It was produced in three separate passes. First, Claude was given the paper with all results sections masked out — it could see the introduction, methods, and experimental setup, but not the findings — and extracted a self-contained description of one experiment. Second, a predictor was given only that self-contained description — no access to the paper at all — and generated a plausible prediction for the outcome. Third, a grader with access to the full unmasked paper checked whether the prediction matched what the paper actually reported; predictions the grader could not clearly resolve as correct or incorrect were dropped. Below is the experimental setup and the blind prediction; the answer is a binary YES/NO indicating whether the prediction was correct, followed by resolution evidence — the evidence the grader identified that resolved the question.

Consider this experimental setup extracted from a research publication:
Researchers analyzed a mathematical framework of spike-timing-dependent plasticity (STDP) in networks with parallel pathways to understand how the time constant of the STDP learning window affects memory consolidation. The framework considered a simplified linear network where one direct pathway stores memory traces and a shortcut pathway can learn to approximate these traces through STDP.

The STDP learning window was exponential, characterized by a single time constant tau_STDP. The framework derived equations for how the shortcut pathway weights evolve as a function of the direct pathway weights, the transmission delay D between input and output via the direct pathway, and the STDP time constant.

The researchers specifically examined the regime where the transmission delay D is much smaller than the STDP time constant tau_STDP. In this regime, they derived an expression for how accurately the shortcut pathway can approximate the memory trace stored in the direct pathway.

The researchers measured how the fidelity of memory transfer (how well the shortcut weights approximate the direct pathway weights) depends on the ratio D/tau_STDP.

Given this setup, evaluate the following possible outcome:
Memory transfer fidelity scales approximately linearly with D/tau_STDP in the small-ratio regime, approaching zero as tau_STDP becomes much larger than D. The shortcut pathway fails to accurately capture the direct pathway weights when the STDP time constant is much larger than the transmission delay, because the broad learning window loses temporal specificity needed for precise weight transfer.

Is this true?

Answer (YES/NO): NO